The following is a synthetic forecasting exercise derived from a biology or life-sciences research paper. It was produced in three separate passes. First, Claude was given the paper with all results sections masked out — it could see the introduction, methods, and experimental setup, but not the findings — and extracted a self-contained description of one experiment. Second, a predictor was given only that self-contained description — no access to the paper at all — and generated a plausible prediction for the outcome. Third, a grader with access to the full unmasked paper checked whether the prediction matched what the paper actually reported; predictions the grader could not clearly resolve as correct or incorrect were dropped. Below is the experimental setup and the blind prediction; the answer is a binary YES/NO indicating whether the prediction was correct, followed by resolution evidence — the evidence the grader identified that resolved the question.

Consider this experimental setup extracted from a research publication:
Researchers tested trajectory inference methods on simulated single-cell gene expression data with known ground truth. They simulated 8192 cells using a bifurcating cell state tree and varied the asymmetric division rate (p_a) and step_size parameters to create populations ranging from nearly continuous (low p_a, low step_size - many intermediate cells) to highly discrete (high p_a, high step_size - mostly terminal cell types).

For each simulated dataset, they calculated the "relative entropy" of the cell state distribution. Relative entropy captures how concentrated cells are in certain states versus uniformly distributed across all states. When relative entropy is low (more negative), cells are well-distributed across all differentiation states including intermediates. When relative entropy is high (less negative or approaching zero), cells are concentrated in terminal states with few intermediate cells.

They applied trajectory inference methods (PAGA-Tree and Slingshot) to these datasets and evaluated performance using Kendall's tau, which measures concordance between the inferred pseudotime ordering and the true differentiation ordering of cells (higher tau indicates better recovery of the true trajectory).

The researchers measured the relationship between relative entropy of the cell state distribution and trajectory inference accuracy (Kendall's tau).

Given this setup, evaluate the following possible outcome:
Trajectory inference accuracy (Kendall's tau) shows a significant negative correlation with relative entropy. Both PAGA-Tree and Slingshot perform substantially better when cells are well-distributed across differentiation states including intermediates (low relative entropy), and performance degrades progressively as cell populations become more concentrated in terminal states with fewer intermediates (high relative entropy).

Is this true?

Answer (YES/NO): NO